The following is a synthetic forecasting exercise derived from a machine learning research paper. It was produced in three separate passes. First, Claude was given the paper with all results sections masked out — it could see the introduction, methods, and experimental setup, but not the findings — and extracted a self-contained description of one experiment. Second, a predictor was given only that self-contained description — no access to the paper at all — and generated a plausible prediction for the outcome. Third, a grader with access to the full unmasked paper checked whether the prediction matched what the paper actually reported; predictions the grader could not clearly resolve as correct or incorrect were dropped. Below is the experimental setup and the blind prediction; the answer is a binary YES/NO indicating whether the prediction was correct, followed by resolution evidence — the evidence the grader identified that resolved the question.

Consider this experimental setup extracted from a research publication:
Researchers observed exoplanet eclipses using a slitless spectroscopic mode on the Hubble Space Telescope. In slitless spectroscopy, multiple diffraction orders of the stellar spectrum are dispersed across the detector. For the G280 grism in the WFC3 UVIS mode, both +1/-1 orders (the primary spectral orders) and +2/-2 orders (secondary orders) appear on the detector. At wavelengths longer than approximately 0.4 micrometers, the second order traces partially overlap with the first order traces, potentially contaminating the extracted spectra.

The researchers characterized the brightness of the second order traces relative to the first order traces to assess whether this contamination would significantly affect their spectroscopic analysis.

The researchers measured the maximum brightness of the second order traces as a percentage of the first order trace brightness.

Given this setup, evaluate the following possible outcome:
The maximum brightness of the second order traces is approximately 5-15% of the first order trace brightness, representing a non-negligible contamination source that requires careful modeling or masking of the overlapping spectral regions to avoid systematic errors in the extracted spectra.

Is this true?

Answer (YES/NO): NO